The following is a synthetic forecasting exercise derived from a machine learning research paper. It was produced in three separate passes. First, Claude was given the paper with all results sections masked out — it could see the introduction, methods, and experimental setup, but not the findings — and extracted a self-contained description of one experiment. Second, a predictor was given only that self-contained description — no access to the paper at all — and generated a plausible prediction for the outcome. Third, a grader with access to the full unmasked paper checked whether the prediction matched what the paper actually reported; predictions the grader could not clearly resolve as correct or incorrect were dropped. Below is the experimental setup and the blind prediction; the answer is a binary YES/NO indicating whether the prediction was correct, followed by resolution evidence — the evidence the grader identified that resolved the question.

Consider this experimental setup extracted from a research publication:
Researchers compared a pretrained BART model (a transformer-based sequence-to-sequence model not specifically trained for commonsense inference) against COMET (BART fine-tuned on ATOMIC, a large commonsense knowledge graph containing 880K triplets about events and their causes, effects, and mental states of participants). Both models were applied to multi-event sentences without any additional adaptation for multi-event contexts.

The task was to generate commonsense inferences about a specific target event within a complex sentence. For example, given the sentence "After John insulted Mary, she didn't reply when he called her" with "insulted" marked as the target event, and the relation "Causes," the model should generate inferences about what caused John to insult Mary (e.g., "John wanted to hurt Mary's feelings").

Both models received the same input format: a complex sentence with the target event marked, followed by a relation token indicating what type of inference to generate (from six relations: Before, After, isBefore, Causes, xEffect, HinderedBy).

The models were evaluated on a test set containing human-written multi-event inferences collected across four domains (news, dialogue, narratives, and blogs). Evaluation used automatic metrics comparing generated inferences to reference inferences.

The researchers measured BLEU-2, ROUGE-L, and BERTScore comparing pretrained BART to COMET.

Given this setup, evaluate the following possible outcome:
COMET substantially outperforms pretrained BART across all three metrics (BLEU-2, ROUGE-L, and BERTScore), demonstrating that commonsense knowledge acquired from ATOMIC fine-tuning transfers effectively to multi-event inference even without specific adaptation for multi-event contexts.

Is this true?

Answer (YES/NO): YES